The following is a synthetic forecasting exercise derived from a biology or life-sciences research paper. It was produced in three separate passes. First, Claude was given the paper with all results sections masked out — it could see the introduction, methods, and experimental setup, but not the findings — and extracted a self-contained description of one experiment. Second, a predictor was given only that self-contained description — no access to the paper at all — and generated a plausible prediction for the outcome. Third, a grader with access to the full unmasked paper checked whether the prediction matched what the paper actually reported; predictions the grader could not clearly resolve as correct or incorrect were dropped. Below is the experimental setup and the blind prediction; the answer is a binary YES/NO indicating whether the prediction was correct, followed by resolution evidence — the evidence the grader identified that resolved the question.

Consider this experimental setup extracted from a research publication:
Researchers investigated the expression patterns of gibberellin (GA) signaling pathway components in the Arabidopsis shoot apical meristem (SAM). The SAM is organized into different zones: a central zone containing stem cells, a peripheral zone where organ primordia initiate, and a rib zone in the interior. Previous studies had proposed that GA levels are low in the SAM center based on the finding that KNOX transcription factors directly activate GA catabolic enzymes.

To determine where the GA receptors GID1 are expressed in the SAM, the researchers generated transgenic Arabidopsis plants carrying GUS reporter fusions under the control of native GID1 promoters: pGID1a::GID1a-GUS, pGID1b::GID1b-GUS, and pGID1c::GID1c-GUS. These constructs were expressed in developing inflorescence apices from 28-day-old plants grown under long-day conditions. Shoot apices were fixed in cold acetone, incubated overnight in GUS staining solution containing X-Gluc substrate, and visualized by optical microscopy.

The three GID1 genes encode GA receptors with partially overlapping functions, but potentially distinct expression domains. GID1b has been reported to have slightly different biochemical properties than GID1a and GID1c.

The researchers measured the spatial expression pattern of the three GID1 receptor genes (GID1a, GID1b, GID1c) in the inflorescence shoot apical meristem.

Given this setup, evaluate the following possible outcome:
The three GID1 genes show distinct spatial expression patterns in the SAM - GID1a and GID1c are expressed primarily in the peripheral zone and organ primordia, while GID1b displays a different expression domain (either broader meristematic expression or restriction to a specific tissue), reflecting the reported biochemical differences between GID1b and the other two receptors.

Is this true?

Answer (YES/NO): NO